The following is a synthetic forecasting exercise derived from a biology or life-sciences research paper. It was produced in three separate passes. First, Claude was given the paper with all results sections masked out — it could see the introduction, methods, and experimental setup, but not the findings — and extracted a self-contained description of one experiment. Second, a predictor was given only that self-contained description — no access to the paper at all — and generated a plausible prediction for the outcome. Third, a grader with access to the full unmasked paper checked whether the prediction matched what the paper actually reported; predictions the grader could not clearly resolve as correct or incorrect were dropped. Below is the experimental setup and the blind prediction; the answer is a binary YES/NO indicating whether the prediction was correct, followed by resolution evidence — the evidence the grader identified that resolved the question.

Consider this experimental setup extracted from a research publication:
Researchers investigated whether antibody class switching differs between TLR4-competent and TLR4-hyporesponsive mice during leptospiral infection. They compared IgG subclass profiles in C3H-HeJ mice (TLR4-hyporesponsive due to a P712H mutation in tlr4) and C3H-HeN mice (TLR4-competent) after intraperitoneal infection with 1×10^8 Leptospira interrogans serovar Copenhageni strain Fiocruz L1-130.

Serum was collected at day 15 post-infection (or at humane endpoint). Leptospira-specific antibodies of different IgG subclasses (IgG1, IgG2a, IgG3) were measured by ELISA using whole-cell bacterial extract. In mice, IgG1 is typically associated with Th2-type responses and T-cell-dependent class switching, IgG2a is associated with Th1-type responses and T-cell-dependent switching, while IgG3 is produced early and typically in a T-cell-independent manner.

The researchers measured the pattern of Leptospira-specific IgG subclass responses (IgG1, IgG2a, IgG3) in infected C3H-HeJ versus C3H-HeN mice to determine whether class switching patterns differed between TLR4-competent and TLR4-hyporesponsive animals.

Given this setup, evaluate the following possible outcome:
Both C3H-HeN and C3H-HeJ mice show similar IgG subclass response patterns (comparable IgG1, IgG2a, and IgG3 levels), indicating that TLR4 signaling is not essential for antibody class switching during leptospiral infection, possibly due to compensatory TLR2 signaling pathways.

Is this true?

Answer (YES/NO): NO